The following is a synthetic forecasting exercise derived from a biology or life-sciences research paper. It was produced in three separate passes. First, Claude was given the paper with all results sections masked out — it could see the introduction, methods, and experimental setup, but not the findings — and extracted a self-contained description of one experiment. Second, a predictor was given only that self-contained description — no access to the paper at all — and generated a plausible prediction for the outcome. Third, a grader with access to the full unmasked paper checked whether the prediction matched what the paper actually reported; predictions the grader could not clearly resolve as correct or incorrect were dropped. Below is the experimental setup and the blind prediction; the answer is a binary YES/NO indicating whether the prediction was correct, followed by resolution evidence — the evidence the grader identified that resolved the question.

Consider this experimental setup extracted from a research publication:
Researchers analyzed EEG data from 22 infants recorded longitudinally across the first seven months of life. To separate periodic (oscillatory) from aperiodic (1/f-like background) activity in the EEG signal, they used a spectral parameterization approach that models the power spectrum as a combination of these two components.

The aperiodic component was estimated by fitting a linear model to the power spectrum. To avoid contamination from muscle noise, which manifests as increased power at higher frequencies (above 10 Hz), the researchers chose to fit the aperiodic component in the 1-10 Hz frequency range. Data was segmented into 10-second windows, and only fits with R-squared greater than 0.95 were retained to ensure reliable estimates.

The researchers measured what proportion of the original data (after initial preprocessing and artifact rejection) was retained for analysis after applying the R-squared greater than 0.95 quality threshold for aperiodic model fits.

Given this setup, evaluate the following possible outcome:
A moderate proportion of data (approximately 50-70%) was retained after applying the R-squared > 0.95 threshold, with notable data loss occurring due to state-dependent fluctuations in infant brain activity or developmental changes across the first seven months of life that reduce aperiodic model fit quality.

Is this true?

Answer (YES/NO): NO